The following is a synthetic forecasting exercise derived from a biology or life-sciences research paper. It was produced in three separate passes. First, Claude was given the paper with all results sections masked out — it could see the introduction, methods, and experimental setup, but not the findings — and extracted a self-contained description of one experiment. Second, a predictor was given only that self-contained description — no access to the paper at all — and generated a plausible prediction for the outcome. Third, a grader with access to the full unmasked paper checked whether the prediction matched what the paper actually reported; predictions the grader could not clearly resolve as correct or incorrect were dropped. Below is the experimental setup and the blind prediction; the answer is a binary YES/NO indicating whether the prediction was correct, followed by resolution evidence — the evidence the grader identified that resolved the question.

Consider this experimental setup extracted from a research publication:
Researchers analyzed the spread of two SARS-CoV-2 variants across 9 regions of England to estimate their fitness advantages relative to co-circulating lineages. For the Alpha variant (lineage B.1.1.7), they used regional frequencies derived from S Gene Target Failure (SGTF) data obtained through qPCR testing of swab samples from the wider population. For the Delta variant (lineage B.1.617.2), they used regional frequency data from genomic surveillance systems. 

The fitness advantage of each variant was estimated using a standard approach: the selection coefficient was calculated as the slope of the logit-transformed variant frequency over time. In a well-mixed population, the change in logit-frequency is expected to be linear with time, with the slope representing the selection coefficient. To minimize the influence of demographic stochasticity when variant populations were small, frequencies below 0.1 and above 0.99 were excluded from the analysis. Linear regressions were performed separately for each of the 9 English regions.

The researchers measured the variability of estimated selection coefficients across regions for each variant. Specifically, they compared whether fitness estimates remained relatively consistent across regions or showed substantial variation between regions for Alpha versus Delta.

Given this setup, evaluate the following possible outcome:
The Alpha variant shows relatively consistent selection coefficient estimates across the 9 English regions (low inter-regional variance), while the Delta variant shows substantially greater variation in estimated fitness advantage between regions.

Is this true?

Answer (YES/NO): YES